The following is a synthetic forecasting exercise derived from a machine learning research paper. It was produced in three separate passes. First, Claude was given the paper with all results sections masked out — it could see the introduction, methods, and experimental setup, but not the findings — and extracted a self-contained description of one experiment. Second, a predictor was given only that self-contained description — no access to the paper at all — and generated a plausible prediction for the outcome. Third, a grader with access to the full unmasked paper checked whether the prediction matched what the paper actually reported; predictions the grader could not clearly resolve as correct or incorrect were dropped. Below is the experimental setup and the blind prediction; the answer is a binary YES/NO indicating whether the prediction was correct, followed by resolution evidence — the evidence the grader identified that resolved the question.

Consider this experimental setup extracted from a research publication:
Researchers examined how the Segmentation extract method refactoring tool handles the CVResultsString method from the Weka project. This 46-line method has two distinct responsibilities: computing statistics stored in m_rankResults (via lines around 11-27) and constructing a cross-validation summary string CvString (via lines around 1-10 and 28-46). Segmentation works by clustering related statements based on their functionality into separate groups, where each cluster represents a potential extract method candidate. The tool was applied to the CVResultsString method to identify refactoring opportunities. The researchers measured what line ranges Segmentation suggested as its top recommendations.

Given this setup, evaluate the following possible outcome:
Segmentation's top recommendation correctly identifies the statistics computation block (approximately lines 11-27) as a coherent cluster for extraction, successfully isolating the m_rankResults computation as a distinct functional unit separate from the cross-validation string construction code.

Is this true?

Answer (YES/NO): NO